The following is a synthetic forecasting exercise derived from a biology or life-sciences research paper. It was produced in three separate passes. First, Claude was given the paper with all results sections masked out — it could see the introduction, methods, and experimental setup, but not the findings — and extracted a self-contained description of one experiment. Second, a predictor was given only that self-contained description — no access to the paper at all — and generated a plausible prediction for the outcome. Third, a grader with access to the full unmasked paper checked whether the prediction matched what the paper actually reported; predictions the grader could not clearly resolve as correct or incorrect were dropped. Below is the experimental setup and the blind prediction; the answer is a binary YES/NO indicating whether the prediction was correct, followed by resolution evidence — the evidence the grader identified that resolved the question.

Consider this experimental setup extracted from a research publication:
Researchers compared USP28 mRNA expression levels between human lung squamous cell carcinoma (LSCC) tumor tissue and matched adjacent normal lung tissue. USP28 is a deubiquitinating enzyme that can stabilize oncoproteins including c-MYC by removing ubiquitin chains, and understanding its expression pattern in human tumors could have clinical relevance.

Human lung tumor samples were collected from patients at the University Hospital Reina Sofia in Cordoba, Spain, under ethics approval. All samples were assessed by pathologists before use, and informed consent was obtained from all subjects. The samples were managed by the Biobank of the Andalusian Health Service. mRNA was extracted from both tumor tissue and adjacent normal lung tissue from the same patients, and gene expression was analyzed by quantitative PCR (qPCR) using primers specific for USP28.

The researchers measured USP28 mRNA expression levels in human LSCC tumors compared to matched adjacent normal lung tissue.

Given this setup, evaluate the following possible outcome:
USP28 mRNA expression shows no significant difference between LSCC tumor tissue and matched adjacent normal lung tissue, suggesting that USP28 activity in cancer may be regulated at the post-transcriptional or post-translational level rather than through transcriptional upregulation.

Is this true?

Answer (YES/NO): NO